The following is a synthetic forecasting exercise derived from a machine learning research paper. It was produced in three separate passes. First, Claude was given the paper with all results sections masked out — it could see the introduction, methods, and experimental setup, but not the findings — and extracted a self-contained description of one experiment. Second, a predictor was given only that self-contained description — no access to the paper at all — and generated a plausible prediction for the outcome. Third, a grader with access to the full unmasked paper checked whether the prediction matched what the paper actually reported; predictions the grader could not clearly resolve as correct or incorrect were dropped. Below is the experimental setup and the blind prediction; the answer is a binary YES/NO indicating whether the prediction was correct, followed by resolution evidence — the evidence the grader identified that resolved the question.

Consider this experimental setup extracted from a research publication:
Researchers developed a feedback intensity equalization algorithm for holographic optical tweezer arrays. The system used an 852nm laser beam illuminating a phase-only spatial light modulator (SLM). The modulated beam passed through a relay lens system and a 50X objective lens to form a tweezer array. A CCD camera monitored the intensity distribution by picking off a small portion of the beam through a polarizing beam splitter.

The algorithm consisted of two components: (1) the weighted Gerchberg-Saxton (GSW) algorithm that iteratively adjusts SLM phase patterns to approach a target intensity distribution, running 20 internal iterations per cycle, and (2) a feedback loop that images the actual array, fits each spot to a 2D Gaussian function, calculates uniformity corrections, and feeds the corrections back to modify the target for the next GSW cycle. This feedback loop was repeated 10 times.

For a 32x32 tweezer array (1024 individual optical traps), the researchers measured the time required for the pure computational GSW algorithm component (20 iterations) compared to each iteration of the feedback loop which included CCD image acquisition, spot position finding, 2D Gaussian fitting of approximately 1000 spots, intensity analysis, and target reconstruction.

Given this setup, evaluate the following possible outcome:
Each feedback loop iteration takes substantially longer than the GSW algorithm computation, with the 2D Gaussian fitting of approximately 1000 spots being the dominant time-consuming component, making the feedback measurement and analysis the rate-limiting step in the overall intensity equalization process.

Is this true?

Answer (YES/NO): YES